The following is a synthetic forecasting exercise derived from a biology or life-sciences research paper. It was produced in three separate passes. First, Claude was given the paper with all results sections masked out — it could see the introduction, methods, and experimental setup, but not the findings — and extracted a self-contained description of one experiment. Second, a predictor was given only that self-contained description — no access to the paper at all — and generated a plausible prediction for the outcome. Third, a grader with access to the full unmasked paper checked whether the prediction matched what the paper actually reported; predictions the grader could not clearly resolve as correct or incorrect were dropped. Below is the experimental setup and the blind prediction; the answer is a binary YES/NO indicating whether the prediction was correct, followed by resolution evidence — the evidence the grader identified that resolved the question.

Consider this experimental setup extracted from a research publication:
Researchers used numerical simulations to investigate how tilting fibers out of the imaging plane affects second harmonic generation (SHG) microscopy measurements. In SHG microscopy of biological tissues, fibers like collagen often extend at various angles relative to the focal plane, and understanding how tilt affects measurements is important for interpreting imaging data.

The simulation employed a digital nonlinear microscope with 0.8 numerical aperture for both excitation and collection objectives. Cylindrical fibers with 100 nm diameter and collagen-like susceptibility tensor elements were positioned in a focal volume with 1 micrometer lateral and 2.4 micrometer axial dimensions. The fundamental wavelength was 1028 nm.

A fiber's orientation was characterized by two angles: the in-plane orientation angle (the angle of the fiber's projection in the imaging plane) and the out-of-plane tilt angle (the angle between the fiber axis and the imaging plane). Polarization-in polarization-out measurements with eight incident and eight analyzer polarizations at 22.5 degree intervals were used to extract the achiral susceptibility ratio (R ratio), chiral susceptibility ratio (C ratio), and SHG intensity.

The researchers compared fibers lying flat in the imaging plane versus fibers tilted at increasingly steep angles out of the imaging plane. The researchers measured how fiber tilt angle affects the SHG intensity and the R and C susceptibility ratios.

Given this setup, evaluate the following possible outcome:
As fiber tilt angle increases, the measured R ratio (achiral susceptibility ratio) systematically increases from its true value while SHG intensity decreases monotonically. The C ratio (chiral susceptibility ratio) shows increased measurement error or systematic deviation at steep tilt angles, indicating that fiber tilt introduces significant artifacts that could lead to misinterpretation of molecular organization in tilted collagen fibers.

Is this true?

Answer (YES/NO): NO